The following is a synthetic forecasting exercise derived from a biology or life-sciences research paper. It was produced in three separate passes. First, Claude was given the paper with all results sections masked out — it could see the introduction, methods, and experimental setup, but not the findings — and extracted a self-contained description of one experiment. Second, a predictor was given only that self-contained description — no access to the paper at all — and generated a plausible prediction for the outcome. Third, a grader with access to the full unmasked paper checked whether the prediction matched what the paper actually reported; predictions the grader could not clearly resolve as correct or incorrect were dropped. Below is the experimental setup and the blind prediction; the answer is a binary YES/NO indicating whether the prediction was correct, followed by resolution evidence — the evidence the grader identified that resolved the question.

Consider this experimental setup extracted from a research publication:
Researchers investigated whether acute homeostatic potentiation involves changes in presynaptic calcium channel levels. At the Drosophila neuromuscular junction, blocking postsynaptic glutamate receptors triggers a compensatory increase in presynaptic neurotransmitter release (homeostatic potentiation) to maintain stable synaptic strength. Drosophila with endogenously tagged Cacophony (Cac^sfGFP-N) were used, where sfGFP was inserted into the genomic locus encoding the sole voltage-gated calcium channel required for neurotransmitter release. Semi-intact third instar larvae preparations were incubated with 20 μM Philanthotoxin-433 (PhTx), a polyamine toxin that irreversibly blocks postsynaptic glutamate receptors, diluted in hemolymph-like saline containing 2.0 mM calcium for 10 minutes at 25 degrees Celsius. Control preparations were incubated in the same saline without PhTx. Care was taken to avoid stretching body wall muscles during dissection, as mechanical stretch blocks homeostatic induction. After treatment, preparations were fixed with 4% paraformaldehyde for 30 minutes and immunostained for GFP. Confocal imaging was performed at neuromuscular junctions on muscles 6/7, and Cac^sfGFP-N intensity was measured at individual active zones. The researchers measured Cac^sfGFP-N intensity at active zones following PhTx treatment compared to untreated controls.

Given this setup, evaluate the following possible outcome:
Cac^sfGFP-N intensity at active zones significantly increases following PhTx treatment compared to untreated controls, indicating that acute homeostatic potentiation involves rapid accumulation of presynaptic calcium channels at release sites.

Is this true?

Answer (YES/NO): YES